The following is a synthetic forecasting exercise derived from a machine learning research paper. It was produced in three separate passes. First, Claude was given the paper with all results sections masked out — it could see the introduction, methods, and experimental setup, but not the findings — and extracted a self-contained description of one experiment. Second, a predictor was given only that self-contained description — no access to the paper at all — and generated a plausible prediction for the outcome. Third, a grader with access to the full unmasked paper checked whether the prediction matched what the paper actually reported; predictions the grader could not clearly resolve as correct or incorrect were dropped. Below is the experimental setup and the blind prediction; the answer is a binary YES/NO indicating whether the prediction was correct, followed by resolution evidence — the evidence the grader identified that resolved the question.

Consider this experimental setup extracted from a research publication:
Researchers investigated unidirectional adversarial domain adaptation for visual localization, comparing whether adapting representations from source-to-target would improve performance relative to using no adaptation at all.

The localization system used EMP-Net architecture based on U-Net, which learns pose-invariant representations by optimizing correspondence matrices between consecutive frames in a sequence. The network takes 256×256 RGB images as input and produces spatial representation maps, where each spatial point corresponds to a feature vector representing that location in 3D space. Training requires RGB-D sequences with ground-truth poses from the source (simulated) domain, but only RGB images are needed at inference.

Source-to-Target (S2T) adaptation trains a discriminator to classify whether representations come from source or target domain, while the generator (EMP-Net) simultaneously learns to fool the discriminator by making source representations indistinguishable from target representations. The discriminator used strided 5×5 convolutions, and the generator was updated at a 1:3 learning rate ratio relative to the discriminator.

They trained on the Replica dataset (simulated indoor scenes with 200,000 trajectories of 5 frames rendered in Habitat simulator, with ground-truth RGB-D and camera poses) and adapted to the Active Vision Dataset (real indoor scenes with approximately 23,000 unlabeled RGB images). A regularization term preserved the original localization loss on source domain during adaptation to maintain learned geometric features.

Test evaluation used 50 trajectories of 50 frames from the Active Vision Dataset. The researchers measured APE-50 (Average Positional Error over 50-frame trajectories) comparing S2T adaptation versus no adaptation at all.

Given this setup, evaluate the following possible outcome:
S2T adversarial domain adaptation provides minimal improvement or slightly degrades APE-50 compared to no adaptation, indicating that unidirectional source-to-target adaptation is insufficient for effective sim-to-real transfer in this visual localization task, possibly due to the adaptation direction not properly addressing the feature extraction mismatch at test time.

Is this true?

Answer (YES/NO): NO